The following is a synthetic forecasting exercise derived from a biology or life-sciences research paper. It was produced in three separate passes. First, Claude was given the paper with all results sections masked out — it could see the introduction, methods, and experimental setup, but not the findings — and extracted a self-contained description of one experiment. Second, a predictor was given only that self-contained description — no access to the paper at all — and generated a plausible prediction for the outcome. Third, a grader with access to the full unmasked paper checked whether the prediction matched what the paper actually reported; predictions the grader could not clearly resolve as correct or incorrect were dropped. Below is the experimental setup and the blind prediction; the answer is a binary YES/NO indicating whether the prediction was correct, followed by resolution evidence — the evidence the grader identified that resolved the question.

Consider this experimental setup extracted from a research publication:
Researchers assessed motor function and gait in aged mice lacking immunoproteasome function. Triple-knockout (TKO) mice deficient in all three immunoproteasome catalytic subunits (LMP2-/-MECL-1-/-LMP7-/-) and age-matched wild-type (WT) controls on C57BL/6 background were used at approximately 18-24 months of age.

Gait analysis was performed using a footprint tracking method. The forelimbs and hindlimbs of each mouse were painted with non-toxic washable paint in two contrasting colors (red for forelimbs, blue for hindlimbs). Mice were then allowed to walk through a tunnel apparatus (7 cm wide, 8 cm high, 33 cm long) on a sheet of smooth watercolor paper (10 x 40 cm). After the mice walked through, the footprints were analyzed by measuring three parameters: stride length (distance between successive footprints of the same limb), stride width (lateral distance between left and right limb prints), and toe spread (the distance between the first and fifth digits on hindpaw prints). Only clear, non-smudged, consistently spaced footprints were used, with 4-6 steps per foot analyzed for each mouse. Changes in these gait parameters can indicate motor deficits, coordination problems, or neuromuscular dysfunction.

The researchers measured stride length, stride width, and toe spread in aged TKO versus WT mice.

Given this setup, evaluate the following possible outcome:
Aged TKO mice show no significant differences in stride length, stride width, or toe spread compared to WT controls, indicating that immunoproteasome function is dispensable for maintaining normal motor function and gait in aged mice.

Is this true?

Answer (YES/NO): NO